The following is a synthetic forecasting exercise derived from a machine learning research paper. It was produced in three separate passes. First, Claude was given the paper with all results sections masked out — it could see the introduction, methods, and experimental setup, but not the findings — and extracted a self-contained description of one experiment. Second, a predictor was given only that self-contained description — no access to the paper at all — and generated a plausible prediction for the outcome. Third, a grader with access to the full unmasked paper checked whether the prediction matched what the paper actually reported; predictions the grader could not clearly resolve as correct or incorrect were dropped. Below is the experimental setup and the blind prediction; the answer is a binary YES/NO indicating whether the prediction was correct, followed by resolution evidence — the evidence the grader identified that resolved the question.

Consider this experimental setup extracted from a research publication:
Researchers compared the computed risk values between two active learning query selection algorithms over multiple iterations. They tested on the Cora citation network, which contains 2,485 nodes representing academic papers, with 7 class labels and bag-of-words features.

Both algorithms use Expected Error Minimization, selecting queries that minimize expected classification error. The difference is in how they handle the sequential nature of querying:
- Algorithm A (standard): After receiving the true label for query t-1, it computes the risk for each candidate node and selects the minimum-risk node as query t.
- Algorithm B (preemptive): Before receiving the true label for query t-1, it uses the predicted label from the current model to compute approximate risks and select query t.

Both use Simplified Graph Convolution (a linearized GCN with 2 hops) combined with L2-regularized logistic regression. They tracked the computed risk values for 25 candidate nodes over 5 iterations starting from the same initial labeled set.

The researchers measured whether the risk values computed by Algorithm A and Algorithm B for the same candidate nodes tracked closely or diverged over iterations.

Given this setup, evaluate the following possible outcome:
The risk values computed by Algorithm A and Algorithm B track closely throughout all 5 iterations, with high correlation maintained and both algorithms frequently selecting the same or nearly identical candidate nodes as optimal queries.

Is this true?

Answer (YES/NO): NO